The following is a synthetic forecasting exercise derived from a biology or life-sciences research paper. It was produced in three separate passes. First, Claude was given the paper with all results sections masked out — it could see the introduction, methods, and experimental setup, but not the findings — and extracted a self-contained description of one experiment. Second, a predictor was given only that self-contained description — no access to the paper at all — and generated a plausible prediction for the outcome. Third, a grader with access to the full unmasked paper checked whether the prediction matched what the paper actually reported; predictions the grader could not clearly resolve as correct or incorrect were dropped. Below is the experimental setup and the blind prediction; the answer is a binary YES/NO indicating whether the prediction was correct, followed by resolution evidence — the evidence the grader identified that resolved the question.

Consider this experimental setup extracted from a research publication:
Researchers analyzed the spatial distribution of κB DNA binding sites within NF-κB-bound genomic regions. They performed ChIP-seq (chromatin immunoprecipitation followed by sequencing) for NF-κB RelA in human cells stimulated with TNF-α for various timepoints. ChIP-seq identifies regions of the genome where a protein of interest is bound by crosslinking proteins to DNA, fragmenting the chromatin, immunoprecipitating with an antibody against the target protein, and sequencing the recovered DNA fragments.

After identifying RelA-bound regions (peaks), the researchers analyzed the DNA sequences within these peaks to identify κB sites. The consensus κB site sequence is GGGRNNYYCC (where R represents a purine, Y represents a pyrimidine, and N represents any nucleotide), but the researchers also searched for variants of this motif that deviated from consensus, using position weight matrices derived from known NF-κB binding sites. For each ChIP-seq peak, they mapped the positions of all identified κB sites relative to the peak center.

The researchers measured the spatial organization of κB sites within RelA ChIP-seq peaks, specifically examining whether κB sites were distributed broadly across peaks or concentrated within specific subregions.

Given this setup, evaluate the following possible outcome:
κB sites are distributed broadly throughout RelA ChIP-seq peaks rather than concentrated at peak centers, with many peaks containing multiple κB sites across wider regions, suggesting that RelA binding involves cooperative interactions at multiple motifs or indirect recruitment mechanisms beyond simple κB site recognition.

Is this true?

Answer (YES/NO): NO